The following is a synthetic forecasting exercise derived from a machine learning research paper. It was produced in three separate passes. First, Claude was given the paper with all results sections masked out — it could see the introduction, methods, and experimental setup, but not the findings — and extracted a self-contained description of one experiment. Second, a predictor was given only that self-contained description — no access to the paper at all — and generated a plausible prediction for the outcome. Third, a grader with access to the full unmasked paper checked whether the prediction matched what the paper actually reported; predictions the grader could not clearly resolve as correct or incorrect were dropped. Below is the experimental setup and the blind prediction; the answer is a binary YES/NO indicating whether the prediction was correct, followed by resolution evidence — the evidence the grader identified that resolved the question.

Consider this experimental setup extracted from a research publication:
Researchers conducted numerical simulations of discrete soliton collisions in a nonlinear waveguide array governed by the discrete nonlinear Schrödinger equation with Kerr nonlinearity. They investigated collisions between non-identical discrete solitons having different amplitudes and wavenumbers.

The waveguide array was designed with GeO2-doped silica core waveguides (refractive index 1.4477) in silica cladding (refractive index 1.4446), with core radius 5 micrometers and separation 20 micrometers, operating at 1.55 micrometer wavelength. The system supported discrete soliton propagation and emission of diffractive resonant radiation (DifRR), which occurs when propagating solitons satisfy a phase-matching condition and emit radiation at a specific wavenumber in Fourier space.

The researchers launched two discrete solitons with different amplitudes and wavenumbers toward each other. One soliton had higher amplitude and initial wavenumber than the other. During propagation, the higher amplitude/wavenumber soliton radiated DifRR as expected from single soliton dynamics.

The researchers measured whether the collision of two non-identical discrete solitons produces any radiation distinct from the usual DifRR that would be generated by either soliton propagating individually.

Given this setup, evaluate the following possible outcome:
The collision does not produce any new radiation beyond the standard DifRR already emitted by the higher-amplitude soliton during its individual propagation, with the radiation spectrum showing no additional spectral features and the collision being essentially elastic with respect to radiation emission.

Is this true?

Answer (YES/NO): NO